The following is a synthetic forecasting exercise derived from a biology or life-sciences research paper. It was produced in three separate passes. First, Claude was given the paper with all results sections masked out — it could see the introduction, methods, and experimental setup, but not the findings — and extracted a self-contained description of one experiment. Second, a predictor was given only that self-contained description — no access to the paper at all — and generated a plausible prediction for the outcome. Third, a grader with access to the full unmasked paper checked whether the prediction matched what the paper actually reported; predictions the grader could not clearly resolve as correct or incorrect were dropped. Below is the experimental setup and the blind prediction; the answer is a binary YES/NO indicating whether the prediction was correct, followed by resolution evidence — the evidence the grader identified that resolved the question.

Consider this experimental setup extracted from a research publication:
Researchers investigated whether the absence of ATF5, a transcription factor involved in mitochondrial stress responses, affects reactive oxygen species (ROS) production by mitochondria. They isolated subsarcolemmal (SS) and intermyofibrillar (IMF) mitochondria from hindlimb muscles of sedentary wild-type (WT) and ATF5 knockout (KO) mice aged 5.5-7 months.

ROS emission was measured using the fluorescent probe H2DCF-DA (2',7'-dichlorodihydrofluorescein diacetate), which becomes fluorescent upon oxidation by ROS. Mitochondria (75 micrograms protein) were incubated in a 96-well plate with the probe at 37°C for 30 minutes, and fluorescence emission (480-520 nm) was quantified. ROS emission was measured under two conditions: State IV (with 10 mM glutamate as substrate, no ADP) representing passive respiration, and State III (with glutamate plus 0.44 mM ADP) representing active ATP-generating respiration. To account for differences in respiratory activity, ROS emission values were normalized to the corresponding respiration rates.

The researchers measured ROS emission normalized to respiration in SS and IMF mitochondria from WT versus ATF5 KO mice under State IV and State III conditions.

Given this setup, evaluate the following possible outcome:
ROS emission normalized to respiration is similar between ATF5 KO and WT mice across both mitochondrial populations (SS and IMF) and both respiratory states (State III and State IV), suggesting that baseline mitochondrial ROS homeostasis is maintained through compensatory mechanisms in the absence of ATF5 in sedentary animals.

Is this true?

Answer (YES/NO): NO